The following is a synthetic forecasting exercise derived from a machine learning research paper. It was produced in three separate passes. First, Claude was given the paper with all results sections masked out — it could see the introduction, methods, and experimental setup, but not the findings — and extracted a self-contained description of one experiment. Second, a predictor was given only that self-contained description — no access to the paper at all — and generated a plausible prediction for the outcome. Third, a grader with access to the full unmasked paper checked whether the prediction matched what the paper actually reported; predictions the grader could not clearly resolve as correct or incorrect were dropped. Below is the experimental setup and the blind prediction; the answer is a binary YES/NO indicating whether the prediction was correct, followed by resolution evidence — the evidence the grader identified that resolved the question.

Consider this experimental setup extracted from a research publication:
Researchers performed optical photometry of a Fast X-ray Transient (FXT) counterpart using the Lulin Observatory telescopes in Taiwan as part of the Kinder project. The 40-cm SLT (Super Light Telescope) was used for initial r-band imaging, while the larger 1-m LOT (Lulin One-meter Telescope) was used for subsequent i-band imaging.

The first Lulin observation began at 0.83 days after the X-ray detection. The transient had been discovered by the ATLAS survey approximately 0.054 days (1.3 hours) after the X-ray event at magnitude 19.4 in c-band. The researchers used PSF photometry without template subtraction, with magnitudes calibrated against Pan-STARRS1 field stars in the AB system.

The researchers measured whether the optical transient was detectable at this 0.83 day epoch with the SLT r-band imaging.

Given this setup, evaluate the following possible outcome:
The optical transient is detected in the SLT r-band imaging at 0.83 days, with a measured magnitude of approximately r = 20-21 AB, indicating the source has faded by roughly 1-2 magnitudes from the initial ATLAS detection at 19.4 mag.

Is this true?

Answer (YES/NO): NO